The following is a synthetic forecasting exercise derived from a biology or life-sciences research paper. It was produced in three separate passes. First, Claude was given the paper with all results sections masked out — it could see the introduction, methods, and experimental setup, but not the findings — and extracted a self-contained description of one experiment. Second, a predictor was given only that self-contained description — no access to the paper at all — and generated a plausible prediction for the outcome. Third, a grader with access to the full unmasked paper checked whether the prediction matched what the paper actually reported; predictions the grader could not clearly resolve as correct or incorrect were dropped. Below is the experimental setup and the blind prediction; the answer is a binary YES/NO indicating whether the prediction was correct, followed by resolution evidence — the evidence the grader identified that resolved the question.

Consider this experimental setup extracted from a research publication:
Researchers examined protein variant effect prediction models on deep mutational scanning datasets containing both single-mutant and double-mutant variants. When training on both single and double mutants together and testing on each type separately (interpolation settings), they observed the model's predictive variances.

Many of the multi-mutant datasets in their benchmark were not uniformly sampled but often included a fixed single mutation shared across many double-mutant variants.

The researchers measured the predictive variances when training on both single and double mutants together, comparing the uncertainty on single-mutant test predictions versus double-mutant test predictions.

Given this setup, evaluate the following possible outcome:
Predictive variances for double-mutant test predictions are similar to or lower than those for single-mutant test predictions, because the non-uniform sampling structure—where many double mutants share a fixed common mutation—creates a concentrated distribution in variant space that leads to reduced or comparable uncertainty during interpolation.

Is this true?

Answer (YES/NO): YES